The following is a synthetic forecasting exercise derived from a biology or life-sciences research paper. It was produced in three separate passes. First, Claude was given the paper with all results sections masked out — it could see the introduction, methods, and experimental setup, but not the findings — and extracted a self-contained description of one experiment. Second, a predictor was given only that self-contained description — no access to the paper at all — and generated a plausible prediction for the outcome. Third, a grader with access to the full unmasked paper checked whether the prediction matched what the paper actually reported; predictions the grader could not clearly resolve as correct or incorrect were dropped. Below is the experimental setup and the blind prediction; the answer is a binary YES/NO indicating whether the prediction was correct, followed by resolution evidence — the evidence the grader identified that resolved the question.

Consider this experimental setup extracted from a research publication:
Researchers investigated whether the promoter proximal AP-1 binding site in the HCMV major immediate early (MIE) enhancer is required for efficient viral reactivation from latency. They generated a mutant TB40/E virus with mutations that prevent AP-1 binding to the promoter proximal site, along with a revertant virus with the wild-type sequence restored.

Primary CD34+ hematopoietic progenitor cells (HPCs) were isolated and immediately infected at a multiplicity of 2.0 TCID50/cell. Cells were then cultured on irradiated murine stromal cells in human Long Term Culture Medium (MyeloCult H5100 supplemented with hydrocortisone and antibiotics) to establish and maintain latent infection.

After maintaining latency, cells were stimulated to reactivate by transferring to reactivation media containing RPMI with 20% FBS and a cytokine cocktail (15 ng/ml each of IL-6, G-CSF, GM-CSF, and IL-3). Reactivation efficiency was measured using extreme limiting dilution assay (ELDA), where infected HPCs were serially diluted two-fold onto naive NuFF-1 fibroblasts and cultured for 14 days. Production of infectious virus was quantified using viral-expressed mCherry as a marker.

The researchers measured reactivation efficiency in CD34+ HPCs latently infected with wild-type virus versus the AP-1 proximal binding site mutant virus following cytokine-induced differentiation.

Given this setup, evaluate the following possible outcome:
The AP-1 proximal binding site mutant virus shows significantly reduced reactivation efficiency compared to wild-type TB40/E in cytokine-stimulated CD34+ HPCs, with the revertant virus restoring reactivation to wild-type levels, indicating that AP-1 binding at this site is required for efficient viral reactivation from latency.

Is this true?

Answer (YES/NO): YES